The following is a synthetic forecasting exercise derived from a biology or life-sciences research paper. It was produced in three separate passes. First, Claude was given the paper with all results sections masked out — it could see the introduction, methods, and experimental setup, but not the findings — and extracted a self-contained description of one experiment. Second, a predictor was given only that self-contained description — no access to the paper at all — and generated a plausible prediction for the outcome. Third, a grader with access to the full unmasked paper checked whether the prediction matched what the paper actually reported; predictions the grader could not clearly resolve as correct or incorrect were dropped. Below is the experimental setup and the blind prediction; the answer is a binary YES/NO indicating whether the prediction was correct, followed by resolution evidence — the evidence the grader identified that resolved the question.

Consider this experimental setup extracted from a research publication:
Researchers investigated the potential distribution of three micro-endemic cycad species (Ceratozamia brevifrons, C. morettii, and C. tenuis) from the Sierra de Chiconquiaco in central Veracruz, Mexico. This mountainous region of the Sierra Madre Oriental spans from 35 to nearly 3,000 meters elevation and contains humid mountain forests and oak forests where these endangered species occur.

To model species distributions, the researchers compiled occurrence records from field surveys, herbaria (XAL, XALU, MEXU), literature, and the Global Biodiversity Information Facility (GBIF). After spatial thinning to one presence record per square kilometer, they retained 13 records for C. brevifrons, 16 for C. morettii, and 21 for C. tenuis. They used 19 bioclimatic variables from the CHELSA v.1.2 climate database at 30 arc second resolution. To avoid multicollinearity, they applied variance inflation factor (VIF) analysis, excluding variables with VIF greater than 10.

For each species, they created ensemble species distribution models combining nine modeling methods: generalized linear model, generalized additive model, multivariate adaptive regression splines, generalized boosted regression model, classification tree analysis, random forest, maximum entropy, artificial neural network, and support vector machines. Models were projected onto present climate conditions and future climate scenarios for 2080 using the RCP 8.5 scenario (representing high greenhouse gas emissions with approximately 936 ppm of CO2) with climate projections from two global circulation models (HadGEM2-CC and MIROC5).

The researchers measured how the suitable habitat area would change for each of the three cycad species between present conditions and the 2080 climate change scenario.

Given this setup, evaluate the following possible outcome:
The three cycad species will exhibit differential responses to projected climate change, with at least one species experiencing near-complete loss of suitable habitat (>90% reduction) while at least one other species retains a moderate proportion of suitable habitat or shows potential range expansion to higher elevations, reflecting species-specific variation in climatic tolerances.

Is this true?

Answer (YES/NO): NO